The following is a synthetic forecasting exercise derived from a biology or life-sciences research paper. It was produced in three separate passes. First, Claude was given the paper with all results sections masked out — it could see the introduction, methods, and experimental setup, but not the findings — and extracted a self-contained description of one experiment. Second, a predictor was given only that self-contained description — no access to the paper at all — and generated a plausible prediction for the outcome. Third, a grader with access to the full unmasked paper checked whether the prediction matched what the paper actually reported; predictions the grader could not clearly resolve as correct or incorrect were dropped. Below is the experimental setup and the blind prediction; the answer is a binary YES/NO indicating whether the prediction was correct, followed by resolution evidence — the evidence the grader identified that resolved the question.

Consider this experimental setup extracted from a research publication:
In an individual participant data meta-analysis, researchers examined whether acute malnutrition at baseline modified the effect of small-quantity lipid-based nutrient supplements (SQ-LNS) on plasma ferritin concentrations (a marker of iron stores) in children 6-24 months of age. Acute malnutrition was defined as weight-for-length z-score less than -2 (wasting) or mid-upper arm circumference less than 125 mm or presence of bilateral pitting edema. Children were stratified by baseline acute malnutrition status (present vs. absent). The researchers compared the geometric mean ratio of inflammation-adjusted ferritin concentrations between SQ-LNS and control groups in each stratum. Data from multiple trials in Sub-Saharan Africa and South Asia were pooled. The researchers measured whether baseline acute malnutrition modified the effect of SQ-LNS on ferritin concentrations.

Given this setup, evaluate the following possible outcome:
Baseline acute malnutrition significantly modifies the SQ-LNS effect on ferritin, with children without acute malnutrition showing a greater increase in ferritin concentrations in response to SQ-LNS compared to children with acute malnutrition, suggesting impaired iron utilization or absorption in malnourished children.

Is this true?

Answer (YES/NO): NO